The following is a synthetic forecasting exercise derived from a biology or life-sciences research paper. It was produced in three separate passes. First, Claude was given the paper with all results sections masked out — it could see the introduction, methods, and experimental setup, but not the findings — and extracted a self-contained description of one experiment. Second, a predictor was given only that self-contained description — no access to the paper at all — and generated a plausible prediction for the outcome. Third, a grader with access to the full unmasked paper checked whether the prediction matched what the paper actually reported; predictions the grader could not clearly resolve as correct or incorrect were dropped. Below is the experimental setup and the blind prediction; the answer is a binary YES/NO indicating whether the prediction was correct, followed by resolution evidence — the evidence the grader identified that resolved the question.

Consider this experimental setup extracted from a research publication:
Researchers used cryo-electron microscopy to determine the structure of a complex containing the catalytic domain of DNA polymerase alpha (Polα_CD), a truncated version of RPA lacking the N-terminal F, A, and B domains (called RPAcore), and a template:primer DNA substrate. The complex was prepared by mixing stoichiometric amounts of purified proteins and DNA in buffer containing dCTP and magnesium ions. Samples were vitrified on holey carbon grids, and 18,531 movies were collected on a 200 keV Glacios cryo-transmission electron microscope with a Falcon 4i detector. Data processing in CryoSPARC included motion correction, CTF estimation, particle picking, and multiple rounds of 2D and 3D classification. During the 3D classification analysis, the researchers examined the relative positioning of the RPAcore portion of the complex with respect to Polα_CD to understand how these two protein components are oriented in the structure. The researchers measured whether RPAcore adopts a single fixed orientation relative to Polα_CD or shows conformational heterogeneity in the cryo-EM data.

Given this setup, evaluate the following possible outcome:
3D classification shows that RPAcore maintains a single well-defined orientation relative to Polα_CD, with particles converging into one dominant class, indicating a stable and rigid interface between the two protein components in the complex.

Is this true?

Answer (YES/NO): NO